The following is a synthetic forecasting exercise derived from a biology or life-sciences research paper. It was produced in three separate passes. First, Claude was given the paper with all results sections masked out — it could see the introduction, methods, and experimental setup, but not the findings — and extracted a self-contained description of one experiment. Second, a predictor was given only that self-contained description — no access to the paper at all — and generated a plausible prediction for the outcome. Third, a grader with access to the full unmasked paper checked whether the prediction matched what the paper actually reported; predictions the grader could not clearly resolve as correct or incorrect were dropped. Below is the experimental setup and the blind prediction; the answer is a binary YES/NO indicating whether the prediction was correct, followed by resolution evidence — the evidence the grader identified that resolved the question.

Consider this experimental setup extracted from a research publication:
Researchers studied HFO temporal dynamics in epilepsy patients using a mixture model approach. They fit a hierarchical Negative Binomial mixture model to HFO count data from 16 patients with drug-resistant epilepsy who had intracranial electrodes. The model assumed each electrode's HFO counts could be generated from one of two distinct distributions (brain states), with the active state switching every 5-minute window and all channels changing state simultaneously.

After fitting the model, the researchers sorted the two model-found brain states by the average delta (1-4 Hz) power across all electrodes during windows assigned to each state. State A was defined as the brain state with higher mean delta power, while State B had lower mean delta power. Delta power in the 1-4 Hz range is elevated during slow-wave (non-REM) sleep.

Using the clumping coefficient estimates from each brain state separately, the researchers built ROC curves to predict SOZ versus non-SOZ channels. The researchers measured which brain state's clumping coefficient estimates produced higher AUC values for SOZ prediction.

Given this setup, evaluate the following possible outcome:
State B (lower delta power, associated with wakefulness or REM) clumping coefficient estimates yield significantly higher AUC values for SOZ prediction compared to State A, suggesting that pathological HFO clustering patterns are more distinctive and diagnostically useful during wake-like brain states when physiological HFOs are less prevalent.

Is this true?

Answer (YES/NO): NO